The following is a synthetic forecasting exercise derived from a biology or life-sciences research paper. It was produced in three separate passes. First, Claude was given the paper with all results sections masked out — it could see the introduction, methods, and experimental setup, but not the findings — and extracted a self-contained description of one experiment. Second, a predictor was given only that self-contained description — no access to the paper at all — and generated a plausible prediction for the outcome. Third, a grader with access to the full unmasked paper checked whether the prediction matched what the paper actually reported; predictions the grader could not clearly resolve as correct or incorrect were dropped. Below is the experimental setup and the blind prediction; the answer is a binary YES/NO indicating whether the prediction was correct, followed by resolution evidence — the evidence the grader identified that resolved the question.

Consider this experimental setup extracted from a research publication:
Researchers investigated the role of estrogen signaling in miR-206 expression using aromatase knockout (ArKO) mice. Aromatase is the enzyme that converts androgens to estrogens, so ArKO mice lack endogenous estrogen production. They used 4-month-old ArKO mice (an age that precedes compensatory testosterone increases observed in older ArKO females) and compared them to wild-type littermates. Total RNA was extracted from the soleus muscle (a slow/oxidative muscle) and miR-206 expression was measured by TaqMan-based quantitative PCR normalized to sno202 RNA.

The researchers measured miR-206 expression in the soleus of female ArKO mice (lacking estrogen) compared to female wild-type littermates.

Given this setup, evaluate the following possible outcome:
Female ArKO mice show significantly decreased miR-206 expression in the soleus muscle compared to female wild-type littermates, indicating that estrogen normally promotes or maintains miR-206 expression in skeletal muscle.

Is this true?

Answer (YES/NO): NO